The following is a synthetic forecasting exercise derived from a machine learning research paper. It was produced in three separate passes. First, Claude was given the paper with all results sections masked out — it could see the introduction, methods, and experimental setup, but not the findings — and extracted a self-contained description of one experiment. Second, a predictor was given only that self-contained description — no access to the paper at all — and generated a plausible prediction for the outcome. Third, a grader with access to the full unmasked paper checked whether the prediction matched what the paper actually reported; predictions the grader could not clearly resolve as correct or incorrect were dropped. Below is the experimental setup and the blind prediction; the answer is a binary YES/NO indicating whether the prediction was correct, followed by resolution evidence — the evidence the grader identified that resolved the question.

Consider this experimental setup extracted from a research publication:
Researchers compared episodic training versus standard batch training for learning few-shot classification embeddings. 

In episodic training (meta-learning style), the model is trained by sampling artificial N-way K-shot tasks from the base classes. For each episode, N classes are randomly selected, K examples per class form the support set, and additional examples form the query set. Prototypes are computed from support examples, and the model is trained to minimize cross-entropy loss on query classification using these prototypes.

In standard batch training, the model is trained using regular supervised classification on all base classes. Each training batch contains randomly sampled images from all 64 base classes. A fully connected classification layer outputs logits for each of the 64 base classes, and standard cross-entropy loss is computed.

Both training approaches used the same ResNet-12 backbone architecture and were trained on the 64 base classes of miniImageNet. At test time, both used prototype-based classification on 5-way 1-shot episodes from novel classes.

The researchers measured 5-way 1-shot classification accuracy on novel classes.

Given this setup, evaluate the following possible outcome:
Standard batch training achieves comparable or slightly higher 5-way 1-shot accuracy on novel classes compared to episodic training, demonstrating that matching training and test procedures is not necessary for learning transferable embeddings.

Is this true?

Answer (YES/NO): NO